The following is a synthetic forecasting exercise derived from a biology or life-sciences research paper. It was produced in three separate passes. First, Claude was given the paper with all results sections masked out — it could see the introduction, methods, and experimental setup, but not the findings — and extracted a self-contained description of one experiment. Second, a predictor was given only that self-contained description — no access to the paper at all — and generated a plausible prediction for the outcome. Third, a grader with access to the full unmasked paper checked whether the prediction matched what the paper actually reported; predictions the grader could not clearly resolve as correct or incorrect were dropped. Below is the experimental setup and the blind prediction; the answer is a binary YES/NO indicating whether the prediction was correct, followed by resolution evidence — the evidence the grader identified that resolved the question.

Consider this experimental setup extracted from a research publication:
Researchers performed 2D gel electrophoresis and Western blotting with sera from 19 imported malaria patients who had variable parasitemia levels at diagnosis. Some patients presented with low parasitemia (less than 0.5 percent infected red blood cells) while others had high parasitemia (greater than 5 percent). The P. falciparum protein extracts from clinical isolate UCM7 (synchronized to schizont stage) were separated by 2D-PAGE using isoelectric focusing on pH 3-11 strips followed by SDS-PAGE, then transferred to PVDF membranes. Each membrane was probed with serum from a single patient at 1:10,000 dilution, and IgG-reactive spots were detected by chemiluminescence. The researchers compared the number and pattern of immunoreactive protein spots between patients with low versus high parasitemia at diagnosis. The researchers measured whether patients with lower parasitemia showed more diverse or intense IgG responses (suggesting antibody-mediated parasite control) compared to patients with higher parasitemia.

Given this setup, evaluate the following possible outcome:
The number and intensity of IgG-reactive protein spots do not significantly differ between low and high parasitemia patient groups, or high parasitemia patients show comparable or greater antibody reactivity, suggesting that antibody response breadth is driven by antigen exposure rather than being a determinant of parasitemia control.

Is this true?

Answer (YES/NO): YES